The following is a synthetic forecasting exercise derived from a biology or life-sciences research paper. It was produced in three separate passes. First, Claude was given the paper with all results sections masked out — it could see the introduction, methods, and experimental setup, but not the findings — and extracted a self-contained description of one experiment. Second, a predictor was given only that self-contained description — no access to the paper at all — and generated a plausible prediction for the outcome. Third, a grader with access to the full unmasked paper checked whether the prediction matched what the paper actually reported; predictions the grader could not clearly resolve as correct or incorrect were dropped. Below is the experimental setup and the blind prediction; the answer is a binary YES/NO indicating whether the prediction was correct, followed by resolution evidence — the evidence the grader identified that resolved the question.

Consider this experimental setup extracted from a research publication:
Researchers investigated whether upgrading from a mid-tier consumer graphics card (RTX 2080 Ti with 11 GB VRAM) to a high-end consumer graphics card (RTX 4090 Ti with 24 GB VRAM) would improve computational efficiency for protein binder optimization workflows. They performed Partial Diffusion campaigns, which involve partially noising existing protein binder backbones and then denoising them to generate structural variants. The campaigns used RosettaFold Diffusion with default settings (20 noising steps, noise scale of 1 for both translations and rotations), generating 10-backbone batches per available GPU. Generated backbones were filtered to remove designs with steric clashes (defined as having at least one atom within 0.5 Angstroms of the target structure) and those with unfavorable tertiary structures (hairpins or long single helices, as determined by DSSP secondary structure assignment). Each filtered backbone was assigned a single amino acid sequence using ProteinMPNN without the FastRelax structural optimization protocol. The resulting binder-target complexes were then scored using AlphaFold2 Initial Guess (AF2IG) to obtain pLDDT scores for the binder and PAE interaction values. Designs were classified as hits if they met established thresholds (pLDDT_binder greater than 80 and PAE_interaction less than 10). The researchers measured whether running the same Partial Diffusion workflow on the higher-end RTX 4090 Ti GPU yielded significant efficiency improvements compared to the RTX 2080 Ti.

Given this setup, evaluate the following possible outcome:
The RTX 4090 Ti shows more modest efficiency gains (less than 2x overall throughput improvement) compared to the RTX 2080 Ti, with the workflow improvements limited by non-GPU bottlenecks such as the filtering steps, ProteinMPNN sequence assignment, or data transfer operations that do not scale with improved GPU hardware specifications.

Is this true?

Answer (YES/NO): NO